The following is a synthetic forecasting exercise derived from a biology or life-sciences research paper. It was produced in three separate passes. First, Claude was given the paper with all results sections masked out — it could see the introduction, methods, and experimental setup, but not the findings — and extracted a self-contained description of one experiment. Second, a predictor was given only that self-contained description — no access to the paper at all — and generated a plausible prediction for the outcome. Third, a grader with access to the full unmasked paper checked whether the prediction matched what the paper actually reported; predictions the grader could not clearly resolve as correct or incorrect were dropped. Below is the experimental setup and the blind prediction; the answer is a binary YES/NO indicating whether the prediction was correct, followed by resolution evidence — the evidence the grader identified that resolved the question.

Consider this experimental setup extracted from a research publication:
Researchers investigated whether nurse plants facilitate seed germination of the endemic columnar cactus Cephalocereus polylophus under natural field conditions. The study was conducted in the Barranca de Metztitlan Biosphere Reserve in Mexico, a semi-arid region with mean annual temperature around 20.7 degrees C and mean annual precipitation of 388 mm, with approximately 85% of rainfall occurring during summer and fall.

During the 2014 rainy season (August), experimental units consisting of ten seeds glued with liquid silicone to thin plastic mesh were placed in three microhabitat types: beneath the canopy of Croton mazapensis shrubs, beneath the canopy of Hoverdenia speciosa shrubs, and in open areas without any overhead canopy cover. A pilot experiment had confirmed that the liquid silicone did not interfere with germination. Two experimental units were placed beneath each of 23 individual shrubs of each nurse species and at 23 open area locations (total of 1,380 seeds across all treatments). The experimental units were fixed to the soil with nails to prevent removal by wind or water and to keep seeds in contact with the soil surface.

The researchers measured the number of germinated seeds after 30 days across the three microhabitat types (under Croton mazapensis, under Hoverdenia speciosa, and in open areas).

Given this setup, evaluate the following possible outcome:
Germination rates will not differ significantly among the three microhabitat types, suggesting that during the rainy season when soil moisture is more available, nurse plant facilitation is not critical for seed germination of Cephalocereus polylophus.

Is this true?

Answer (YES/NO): NO